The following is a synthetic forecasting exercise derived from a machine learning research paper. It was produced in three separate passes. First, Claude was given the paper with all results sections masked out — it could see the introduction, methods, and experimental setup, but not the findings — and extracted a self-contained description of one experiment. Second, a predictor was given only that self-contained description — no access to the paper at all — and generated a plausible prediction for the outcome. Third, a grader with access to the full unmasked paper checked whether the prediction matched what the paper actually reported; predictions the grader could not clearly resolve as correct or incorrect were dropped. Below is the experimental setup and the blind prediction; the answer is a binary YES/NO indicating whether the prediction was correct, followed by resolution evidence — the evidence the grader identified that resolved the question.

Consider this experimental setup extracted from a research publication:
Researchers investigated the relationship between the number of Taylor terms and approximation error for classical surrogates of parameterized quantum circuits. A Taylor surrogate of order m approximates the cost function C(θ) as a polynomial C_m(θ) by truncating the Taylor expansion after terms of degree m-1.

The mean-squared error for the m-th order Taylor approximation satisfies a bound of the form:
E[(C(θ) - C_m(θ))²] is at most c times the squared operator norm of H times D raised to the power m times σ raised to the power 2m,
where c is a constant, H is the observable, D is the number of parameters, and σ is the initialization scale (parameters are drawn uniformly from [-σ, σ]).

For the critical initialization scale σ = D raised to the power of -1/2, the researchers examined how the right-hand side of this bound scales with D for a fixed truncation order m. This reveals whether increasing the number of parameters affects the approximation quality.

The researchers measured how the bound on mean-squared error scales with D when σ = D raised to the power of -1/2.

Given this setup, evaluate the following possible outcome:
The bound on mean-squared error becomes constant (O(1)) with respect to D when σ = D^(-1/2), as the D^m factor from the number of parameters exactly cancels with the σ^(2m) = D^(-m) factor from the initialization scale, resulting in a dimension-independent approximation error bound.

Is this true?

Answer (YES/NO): YES